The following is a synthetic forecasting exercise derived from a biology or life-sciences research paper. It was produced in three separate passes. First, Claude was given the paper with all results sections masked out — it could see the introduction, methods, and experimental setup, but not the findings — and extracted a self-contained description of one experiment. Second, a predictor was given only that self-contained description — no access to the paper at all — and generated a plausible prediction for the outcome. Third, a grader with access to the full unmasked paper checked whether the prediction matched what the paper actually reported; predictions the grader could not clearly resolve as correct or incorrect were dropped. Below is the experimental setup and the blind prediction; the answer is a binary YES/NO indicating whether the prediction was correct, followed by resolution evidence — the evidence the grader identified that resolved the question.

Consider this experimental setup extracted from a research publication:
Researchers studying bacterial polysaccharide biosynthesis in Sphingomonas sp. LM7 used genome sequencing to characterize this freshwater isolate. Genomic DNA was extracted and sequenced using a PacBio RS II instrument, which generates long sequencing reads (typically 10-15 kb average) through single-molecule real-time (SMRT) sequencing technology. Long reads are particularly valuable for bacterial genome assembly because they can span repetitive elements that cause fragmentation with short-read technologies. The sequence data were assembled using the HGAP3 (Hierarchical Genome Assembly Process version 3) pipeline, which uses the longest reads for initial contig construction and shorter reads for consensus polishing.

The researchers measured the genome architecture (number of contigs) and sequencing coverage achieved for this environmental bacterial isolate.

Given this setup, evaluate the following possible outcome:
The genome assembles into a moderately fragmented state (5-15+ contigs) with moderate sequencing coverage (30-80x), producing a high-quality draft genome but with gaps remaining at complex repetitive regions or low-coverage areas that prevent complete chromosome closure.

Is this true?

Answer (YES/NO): NO